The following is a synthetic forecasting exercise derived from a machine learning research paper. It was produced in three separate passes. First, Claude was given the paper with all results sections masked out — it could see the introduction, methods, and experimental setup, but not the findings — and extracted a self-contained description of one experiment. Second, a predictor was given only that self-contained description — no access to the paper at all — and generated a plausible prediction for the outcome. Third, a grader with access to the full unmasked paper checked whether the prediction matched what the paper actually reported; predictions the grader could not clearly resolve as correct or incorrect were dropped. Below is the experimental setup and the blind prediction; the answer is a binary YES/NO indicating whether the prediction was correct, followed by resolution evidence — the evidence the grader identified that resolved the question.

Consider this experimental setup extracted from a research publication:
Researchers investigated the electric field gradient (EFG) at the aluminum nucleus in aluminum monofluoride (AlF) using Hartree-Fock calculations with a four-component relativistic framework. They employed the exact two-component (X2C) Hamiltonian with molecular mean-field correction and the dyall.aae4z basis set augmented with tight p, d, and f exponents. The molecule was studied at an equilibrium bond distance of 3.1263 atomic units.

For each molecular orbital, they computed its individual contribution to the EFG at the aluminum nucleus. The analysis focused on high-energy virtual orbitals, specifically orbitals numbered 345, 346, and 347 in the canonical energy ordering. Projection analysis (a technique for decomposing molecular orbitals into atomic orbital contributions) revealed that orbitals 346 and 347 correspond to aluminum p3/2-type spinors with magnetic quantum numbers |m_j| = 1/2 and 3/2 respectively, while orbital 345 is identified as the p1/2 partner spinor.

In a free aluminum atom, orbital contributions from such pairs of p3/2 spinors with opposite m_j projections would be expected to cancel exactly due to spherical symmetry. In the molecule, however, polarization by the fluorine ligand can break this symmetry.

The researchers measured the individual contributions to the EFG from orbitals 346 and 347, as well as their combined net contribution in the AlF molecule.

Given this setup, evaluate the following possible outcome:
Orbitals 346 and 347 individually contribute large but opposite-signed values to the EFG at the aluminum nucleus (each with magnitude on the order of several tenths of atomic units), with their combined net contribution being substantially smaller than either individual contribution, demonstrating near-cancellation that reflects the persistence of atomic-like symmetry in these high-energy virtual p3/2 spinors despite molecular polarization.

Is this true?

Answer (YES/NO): NO